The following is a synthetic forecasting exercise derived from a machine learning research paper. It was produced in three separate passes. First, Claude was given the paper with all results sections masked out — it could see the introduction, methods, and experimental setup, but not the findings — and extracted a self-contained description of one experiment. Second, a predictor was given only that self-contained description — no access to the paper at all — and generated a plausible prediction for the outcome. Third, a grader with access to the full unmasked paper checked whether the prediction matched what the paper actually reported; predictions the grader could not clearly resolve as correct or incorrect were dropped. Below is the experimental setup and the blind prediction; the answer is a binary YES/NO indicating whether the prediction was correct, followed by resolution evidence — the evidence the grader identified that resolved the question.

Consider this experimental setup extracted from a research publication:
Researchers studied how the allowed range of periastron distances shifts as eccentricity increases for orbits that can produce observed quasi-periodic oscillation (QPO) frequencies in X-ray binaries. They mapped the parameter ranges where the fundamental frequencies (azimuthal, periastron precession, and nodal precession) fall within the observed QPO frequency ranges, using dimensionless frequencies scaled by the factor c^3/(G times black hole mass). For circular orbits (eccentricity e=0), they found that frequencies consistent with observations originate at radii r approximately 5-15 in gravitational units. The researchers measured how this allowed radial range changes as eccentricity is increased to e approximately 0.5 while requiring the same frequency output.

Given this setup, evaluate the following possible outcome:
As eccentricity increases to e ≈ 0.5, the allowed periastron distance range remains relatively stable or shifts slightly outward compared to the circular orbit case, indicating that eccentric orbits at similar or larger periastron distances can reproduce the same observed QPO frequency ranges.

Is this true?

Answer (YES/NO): NO